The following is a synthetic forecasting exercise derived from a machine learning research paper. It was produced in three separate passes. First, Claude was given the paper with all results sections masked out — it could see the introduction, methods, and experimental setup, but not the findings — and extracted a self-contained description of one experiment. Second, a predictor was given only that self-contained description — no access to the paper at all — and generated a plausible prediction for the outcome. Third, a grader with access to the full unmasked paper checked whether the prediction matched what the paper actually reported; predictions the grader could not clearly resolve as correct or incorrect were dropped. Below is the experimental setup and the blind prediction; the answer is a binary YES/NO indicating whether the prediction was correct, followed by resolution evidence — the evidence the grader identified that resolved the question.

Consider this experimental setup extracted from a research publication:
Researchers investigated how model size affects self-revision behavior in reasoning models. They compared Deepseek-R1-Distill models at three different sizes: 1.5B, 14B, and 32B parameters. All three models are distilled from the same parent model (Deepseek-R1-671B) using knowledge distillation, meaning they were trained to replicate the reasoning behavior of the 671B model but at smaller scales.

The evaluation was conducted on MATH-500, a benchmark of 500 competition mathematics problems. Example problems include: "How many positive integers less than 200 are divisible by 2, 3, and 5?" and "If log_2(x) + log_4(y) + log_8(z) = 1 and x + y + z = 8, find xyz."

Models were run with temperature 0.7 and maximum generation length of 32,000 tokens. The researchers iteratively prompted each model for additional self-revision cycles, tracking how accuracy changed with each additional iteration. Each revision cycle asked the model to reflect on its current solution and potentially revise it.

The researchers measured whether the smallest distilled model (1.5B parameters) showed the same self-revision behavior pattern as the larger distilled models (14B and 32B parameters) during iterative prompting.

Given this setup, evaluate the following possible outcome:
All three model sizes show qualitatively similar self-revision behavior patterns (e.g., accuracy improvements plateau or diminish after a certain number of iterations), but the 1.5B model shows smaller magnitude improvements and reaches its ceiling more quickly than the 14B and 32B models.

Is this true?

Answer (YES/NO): NO